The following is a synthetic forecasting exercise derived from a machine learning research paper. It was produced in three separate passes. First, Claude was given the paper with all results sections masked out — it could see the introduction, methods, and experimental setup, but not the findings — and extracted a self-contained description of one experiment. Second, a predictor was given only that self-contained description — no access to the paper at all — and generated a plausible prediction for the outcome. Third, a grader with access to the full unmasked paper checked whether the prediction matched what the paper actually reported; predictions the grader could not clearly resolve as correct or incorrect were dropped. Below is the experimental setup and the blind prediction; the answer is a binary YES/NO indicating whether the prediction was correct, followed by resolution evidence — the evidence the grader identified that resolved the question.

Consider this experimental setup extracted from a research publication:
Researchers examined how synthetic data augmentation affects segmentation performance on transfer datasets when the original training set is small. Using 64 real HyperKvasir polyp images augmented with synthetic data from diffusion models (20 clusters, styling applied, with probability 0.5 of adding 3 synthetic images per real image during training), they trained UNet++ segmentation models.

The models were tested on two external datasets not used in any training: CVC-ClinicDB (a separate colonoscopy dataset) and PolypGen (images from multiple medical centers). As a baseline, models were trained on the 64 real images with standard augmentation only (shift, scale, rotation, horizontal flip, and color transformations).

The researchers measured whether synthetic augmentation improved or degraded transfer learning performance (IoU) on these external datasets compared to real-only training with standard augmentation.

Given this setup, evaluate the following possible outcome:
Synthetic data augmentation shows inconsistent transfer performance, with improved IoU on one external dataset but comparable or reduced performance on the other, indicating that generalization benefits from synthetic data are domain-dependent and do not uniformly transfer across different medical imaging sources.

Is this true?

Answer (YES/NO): NO